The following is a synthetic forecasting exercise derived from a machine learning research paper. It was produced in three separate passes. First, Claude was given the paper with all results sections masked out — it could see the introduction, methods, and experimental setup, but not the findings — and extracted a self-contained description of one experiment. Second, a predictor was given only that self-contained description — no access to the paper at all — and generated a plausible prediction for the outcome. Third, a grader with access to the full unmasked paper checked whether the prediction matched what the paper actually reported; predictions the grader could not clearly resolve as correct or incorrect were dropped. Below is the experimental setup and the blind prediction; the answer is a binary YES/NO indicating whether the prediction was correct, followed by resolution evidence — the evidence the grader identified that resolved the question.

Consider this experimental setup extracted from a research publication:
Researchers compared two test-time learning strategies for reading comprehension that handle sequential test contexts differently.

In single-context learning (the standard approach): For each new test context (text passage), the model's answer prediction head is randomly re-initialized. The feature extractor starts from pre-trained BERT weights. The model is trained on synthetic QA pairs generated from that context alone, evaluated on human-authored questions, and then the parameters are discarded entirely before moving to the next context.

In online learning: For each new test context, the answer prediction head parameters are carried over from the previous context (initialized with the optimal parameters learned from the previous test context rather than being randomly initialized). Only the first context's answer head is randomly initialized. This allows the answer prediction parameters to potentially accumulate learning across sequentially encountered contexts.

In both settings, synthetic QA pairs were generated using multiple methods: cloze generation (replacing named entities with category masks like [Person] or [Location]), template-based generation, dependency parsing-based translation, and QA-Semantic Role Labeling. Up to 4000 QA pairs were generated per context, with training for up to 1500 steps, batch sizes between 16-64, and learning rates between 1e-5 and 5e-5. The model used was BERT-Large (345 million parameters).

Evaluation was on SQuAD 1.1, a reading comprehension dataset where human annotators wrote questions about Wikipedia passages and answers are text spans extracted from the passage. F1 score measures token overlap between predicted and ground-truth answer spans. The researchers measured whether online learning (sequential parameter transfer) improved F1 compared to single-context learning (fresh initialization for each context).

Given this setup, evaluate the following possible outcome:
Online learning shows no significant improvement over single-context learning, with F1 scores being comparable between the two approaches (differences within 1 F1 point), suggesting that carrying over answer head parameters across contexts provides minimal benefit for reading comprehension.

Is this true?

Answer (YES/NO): NO